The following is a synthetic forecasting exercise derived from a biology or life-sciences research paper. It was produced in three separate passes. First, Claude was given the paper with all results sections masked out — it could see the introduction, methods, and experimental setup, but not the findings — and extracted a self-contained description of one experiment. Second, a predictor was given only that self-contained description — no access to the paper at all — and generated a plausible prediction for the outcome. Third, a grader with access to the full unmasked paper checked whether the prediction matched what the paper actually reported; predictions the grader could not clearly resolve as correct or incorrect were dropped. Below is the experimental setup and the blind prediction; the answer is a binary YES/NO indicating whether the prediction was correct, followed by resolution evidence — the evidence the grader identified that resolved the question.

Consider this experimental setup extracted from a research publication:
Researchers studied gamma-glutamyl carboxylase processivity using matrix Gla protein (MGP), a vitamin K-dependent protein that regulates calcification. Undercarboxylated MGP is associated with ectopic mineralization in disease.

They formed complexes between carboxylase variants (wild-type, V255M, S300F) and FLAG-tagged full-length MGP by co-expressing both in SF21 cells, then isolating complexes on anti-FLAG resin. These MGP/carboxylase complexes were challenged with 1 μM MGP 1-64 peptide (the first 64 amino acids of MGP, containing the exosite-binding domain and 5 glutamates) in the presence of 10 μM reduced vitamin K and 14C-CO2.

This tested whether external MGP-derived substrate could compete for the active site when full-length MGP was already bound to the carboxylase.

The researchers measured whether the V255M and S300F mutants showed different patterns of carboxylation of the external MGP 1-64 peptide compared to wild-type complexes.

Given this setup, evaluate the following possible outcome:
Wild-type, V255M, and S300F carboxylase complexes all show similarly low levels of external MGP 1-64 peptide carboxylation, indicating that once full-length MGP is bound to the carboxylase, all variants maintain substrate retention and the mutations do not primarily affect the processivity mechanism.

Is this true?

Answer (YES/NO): NO